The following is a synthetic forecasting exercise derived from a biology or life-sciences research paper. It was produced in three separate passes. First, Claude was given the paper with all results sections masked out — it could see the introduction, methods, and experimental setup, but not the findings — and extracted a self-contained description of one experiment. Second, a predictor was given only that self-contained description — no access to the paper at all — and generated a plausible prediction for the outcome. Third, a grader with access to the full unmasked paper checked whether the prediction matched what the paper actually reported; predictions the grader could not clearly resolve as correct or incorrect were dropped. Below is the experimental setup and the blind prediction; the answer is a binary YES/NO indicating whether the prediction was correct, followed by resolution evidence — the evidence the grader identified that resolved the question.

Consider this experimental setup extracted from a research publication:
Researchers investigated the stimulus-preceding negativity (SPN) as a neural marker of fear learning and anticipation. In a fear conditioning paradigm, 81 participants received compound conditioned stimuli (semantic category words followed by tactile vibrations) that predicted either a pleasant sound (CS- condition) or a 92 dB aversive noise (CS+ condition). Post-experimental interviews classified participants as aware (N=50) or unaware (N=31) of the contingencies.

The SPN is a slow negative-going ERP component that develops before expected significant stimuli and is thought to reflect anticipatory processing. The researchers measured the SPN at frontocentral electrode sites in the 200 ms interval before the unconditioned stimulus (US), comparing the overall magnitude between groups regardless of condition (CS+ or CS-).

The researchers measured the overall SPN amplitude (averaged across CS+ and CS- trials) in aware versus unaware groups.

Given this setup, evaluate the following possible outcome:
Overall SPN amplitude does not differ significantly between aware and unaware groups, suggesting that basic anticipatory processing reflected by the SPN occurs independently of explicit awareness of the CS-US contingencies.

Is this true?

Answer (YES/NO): NO